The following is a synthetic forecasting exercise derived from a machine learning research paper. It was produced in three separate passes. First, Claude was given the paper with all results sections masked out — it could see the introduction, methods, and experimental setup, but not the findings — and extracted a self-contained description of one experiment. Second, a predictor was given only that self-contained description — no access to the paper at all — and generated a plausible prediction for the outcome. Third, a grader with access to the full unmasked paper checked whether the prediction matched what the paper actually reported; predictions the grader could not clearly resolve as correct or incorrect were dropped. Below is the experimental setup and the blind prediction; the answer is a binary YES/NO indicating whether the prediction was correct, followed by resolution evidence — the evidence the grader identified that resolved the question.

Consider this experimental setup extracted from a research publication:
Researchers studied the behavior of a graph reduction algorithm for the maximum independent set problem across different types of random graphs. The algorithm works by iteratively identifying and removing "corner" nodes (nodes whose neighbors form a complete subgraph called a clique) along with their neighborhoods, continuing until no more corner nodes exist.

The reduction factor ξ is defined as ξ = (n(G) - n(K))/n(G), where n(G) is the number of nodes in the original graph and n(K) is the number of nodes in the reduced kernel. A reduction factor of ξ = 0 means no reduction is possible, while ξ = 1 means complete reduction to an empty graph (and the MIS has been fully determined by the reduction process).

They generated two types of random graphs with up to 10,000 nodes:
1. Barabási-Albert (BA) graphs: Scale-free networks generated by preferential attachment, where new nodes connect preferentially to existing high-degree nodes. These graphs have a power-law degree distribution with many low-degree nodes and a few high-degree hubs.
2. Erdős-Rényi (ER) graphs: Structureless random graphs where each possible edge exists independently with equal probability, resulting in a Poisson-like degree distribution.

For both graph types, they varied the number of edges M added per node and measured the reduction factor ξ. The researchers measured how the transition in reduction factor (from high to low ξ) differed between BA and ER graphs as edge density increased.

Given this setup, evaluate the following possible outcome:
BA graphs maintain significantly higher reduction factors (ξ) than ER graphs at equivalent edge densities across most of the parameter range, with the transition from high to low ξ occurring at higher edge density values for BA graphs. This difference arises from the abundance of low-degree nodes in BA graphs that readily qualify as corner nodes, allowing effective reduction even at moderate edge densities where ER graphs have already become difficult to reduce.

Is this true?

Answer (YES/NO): YES